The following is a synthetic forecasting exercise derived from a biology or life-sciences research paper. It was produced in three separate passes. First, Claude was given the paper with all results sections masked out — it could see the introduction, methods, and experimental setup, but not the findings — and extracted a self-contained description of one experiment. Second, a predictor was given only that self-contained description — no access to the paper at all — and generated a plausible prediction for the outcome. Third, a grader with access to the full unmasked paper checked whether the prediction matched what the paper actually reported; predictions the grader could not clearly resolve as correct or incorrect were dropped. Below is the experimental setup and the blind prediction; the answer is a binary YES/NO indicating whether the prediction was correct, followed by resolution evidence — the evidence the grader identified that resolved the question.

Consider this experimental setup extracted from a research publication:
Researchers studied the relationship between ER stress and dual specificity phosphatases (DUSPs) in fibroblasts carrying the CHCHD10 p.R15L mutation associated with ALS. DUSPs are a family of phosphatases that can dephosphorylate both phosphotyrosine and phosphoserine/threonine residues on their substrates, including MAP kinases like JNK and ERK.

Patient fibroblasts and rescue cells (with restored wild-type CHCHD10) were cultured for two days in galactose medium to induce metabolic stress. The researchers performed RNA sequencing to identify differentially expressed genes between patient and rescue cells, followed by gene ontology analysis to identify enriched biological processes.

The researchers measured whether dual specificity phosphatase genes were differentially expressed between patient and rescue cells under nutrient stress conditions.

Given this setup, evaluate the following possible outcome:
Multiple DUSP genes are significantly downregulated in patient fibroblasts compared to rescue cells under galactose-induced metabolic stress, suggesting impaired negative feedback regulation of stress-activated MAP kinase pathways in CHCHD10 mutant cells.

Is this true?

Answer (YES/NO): NO